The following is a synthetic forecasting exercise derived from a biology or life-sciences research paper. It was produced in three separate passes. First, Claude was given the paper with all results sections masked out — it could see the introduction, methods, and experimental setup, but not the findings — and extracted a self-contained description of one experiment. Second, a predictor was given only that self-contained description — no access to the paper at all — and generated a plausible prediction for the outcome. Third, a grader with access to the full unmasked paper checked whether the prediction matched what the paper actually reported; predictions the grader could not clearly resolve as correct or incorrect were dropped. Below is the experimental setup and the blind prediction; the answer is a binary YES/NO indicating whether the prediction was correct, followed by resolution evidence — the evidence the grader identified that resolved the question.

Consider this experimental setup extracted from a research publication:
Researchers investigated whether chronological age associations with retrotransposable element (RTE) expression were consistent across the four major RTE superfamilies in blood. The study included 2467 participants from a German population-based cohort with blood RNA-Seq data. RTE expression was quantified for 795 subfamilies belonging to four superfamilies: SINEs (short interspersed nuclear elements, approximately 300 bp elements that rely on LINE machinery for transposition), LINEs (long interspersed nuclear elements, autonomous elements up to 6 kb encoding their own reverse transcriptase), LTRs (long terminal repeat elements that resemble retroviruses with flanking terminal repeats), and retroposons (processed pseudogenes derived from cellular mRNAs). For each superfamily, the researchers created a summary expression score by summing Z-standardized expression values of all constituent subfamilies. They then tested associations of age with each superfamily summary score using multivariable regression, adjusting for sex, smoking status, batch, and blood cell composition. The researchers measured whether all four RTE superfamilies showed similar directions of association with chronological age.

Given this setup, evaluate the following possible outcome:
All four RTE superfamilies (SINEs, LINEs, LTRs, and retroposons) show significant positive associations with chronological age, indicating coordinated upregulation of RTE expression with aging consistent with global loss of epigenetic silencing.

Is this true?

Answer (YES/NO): YES